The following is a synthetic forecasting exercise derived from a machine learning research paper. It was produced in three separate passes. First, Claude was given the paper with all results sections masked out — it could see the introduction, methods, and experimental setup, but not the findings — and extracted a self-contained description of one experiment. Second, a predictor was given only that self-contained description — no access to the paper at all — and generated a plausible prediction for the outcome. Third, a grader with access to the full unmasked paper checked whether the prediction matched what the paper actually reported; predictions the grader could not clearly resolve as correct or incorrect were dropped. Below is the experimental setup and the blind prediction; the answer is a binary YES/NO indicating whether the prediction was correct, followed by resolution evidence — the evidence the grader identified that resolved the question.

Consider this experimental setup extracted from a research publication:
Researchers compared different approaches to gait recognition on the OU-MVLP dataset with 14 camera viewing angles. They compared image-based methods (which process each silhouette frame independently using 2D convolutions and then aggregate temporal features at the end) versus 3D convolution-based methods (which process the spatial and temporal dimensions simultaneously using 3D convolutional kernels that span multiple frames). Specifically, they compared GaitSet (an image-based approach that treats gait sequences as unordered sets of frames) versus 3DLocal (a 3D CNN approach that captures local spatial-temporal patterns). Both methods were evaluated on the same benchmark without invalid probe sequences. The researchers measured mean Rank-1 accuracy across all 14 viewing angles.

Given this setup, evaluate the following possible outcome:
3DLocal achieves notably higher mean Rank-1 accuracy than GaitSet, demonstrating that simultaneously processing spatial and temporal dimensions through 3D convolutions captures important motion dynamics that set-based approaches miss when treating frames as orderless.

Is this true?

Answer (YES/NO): YES